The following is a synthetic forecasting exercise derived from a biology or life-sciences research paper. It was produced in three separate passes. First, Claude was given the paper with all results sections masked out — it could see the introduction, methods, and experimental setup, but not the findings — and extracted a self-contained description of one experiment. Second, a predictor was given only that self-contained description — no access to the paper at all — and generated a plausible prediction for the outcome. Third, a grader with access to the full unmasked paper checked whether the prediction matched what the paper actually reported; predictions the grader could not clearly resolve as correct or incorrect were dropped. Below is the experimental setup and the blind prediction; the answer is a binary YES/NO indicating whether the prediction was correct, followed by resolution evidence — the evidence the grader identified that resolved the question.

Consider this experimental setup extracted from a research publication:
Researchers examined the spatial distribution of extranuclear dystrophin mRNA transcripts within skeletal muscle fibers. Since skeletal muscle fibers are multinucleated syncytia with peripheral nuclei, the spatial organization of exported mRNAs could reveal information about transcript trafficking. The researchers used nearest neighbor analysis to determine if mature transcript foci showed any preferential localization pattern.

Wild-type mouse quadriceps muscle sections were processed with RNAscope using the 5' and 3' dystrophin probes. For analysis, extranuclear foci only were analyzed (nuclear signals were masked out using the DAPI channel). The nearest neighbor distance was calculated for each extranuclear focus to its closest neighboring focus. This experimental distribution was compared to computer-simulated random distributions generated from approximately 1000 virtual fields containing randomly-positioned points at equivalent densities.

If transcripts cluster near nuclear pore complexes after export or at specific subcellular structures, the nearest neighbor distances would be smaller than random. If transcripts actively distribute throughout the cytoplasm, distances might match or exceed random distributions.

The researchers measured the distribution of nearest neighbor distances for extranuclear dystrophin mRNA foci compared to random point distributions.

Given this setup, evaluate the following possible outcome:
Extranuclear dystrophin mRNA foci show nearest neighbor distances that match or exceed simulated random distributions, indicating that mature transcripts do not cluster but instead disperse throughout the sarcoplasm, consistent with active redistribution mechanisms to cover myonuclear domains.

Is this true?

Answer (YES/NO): NO